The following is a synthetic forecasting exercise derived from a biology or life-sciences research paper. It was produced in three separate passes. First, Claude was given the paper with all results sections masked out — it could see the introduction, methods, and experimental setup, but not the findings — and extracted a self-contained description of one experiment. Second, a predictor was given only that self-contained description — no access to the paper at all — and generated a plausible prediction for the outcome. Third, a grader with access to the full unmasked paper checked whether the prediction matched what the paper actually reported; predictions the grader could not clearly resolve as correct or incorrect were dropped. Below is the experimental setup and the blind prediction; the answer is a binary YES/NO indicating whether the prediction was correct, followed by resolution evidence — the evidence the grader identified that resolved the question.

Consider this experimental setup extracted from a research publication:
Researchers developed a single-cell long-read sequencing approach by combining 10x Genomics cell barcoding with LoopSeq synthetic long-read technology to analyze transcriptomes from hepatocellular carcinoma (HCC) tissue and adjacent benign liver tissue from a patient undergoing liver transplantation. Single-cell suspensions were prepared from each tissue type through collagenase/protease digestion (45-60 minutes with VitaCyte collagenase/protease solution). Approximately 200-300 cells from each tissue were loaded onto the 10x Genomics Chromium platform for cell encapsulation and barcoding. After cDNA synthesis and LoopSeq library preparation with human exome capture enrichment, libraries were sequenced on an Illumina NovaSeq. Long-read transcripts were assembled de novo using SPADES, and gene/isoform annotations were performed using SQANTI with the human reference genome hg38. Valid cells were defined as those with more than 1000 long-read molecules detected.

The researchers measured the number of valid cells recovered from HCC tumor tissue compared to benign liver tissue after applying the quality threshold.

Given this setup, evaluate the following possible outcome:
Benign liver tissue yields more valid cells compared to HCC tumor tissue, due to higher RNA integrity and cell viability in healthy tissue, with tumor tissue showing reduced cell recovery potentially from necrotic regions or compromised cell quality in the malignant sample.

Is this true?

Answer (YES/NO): NO